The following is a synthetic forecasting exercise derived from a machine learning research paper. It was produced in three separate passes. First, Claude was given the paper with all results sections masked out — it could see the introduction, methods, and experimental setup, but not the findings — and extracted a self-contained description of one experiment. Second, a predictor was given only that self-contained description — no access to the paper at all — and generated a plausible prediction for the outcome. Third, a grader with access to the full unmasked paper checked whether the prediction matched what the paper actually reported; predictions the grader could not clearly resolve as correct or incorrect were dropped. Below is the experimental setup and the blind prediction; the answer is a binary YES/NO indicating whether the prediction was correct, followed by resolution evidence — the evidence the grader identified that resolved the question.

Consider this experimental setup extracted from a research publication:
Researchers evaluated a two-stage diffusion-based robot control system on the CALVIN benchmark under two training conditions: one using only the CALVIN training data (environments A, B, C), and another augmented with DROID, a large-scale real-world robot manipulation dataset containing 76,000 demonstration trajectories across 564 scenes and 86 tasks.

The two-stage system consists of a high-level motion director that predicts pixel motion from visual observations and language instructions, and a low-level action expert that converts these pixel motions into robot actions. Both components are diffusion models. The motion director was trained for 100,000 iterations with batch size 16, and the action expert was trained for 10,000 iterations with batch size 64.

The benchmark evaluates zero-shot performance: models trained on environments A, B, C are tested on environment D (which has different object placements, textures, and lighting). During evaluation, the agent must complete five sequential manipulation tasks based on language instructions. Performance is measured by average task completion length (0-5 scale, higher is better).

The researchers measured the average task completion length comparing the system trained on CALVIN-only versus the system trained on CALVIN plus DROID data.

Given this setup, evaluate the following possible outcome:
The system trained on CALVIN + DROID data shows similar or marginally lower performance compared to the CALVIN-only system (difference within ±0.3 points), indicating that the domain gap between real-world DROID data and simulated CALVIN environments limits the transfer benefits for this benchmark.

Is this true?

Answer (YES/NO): NO